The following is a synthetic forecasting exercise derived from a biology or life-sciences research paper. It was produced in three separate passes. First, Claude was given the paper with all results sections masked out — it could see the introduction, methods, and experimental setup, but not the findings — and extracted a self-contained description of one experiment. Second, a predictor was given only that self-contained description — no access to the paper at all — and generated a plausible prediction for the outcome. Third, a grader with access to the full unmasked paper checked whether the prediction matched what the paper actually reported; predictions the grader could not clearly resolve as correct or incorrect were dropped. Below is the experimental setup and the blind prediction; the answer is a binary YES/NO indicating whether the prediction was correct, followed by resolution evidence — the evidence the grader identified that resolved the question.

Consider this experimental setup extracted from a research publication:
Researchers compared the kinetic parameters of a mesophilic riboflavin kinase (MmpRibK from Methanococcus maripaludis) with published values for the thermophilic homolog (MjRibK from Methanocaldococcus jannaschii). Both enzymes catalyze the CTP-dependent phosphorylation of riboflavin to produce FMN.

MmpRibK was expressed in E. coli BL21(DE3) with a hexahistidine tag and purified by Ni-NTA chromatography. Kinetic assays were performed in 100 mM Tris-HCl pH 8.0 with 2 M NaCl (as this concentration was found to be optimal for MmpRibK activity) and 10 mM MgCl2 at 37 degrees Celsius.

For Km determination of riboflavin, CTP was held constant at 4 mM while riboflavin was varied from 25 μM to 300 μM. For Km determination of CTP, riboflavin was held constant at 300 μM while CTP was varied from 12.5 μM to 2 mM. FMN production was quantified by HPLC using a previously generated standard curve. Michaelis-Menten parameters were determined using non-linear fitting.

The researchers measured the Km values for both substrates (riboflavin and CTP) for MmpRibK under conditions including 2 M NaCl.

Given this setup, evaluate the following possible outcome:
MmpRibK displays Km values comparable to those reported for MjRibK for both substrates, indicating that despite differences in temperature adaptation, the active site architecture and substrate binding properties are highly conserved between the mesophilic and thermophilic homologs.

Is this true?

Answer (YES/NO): YES